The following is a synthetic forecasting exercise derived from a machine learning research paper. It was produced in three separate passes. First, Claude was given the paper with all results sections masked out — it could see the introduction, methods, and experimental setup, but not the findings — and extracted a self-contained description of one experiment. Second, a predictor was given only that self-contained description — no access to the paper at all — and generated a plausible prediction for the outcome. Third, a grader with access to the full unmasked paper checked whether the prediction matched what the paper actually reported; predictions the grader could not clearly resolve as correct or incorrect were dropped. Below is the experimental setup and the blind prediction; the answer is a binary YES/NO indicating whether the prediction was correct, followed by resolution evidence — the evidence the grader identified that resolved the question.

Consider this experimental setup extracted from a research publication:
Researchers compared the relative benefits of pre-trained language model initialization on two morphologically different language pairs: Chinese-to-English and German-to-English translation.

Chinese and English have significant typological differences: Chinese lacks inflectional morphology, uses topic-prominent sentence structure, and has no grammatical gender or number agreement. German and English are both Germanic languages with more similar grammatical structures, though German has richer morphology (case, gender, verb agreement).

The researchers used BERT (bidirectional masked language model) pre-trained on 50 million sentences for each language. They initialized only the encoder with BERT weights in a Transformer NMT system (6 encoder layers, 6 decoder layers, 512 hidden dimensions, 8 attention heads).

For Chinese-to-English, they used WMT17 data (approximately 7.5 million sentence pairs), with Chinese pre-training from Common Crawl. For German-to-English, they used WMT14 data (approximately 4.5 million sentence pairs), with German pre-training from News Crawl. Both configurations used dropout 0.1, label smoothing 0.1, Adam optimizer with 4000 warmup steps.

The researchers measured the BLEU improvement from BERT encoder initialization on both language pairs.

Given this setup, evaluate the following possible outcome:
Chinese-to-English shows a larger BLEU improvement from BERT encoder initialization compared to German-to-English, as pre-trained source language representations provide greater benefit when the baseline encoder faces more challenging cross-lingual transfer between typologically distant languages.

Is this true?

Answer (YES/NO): NO